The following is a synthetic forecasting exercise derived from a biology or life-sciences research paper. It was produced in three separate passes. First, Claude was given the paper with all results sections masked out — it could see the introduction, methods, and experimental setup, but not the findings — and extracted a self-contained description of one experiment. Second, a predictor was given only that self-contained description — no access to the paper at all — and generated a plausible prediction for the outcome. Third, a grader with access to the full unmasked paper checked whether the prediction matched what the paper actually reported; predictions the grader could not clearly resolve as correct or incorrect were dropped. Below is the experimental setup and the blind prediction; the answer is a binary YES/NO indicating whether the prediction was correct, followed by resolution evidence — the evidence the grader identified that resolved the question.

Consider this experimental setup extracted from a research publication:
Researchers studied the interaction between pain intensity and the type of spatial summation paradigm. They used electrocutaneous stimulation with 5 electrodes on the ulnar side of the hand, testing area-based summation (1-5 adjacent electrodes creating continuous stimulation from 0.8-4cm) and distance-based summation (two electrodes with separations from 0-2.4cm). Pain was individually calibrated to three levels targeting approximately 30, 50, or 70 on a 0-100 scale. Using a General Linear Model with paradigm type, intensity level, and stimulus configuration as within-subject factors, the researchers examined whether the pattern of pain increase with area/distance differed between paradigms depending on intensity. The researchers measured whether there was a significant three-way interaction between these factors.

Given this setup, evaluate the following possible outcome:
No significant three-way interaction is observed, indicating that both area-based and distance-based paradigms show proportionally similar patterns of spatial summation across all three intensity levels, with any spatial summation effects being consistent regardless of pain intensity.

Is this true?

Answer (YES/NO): NO